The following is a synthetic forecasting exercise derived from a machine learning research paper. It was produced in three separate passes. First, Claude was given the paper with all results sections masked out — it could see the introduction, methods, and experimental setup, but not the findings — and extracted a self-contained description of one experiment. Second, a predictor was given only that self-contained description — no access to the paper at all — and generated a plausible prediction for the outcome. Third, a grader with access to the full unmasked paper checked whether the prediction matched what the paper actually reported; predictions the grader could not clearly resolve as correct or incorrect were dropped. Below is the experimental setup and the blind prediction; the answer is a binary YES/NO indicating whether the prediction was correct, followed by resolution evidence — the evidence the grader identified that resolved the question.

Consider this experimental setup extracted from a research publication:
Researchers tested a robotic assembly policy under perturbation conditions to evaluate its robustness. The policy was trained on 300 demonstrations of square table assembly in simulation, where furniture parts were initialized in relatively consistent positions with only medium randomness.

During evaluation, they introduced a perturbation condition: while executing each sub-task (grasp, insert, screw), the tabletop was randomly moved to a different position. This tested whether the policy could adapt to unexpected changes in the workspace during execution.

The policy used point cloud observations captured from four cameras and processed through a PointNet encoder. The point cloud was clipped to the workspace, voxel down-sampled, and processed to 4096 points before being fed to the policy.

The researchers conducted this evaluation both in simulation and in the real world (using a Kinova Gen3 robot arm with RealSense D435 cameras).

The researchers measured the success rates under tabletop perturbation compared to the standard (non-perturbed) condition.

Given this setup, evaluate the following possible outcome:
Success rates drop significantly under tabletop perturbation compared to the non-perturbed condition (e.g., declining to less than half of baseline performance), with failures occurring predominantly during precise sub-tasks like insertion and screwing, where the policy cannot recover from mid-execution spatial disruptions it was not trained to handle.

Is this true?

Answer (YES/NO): NO